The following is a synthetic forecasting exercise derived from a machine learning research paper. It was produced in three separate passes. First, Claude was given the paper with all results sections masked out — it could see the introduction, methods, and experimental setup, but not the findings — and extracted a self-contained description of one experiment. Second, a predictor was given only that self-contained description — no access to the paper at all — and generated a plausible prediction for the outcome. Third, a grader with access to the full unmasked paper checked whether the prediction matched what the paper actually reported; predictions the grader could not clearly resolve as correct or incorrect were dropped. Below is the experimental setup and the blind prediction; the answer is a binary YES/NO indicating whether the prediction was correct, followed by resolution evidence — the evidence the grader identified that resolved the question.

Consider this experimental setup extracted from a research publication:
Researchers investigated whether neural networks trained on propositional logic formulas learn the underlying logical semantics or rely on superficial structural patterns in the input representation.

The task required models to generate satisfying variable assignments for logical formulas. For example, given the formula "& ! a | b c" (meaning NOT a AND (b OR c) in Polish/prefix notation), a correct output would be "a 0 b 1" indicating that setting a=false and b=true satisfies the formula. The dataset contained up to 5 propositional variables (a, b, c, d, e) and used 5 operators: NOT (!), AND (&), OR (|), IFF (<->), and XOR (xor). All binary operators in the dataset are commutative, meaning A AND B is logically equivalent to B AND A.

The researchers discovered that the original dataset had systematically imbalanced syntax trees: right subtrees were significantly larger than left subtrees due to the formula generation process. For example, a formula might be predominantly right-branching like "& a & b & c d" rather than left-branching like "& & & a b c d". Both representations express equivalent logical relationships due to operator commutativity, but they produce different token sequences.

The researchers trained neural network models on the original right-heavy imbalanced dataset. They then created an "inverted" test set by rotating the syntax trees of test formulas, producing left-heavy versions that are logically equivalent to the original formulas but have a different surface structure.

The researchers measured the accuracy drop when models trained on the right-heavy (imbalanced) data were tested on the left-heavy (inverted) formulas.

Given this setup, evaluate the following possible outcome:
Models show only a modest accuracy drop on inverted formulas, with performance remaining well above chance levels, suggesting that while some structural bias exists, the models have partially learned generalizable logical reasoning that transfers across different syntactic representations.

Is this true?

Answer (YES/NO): NO